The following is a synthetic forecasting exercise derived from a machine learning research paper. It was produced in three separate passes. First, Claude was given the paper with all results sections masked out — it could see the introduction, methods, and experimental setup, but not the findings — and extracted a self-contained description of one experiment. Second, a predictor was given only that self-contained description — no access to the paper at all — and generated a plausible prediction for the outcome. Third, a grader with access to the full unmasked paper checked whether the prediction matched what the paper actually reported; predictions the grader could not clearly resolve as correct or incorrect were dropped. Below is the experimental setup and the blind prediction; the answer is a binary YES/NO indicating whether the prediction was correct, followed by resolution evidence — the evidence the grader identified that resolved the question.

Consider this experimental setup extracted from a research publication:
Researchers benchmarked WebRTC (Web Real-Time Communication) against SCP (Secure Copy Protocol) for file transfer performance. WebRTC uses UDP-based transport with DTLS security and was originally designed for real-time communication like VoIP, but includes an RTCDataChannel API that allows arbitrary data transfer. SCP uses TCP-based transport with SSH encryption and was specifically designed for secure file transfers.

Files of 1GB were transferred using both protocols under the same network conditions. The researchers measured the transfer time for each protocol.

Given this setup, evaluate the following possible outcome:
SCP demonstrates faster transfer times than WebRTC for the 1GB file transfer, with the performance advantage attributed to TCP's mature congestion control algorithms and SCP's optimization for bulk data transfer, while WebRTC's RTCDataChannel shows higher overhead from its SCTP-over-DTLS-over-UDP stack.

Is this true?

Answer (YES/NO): NO